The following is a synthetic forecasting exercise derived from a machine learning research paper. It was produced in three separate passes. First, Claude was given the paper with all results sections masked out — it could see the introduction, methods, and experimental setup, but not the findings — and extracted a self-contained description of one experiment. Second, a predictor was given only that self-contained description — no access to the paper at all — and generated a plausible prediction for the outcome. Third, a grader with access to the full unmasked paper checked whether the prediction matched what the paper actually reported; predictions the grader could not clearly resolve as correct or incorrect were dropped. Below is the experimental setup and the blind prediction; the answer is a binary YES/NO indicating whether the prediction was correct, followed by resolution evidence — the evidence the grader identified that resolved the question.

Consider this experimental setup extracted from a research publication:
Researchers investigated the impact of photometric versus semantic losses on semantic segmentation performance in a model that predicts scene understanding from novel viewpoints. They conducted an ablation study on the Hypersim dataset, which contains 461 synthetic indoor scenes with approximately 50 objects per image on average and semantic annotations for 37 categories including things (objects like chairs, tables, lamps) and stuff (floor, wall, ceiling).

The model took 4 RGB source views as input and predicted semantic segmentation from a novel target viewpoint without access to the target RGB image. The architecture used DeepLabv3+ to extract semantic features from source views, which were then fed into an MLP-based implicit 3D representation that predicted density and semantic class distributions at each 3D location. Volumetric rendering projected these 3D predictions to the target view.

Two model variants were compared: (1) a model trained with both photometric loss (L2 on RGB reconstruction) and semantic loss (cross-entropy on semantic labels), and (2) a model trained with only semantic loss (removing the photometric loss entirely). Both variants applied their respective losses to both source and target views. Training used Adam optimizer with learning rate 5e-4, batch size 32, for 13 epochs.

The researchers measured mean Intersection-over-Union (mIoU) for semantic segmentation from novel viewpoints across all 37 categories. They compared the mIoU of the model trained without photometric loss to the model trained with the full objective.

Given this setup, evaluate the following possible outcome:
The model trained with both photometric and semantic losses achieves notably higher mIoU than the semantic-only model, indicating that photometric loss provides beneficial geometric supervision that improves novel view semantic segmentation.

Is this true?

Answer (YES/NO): NO